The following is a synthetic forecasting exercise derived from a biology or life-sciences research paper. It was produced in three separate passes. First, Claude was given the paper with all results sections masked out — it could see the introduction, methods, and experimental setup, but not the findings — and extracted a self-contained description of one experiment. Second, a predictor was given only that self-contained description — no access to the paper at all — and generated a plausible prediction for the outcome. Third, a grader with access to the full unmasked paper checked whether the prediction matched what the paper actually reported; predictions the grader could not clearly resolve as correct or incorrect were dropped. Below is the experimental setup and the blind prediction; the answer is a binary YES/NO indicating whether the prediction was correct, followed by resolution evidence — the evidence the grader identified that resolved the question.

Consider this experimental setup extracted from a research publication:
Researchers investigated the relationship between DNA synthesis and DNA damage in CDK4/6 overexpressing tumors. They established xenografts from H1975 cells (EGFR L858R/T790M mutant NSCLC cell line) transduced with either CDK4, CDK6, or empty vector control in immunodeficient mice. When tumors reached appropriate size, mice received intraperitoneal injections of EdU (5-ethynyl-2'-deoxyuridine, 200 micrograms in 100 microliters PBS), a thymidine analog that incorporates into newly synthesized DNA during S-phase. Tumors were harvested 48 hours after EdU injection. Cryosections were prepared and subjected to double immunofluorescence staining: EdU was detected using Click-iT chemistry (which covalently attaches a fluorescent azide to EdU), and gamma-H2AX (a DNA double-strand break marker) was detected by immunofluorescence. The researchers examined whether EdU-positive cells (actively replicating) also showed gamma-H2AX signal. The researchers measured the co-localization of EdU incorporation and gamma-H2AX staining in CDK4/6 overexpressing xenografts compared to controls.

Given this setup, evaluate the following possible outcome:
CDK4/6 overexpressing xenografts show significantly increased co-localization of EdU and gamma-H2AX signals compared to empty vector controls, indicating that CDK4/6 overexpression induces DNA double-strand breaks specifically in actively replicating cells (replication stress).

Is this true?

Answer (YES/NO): YES